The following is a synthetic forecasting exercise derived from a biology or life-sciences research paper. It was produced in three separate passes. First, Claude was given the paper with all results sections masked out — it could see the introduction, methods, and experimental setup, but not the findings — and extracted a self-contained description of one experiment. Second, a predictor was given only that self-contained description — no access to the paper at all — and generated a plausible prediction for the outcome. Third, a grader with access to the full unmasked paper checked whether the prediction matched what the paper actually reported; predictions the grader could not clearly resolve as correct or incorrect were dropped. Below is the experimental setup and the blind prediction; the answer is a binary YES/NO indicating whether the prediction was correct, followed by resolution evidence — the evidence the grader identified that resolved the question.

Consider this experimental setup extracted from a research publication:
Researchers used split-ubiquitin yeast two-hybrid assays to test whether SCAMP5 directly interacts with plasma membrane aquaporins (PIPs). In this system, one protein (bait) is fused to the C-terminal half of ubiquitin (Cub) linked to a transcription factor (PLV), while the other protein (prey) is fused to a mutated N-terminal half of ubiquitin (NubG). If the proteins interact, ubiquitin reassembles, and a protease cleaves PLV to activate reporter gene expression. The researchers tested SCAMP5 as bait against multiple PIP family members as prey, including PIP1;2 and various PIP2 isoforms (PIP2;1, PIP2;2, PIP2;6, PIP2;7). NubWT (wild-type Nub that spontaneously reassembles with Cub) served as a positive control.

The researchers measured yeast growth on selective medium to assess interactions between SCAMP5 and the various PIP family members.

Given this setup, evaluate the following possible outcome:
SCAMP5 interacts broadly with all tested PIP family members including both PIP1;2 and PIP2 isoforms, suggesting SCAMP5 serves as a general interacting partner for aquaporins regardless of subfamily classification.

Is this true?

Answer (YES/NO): YES